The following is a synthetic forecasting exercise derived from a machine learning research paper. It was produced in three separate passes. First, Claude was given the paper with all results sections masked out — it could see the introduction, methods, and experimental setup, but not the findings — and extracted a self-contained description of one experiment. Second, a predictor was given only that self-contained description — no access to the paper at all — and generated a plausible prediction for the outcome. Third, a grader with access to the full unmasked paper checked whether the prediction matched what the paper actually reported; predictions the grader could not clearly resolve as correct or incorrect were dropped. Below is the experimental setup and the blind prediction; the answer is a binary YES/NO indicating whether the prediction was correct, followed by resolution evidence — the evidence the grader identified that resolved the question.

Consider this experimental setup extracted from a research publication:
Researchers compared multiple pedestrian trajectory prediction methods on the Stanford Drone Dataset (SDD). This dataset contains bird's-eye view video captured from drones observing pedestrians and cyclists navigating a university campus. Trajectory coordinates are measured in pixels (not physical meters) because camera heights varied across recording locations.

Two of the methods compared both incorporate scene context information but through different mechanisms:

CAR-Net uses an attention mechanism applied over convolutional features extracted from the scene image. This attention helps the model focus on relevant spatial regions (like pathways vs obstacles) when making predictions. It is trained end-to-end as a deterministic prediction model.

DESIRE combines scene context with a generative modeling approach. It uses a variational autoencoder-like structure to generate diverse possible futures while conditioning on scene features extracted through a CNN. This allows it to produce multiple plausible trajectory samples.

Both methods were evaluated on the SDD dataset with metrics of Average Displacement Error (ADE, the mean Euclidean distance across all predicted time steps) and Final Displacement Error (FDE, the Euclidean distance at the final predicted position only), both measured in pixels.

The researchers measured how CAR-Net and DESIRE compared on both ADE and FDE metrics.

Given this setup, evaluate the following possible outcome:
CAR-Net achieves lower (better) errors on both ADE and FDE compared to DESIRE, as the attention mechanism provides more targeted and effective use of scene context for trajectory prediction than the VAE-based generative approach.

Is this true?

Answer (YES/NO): YES